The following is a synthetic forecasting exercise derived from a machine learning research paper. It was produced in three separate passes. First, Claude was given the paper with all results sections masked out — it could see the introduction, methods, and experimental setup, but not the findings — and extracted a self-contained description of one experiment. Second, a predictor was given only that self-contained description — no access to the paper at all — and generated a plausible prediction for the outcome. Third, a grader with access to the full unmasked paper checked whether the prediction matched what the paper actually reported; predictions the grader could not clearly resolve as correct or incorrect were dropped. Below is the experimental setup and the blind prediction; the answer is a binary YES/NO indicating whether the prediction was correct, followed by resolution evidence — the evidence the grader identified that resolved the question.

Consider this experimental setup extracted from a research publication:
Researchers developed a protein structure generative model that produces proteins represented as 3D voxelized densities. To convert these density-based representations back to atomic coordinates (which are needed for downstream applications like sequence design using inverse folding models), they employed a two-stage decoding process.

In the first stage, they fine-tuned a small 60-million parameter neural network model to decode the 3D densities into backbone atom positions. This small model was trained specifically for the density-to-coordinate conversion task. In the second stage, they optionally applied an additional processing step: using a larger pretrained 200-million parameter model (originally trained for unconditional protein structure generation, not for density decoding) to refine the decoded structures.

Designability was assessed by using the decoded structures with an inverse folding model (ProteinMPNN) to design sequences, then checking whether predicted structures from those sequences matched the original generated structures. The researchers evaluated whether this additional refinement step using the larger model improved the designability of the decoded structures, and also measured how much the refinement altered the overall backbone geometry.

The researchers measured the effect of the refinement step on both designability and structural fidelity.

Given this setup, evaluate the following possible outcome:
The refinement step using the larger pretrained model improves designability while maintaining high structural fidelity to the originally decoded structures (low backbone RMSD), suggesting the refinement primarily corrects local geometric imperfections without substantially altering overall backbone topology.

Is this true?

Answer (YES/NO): YES